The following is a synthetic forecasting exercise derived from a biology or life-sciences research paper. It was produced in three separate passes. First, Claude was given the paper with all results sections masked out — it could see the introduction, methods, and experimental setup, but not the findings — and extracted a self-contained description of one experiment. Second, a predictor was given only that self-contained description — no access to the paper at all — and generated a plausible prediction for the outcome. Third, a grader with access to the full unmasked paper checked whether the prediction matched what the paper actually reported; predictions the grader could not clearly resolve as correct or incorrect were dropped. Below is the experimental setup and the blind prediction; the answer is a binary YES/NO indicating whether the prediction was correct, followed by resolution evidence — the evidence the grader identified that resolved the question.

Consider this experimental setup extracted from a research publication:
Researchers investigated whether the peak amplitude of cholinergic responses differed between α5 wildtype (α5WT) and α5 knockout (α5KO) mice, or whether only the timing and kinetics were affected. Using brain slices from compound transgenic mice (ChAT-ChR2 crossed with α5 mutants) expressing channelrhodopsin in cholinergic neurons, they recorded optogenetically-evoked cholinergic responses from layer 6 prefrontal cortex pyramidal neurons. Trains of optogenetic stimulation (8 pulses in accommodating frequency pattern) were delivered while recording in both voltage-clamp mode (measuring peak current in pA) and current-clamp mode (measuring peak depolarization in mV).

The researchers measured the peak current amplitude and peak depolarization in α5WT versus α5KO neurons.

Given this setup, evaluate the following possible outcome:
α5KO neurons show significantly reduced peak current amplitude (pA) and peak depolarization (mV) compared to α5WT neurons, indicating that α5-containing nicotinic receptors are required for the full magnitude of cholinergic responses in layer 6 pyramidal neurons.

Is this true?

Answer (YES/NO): NO